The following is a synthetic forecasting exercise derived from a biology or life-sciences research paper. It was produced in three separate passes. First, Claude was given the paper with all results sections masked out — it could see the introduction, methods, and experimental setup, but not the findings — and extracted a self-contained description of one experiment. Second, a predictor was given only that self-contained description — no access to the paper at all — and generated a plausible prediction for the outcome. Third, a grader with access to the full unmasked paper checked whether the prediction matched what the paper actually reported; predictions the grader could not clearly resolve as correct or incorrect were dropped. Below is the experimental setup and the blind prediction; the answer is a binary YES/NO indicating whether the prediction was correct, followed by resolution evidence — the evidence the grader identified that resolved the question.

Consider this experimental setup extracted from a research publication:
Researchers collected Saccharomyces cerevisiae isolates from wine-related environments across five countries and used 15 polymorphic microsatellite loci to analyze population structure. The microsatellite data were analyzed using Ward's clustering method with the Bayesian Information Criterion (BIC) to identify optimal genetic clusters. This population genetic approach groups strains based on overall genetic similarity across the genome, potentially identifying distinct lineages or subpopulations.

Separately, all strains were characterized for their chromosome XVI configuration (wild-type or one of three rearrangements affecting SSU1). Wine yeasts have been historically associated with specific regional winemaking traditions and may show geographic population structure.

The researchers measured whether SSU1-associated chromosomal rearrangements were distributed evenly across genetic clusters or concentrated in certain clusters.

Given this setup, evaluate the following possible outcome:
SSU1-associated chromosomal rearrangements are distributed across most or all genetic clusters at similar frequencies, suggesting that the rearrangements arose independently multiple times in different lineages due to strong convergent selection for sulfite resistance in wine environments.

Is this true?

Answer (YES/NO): NO